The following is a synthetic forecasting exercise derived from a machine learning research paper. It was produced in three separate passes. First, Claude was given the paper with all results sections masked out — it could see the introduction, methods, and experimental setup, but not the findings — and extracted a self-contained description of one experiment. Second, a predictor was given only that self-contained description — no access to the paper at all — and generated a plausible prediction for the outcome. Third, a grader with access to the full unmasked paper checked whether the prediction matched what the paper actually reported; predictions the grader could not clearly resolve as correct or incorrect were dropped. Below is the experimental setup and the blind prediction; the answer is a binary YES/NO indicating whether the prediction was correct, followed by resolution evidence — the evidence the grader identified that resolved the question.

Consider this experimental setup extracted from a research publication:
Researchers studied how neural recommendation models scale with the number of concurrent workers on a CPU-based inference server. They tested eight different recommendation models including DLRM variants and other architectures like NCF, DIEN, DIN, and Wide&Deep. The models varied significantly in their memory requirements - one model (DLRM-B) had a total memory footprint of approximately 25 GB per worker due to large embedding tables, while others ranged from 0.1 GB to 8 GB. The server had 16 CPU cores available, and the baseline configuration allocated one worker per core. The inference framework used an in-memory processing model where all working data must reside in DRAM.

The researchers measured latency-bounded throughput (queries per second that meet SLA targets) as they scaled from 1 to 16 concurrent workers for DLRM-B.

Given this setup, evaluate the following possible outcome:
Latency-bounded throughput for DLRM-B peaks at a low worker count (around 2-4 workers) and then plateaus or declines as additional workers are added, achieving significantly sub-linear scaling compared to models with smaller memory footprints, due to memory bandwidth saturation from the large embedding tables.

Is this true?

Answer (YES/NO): NO